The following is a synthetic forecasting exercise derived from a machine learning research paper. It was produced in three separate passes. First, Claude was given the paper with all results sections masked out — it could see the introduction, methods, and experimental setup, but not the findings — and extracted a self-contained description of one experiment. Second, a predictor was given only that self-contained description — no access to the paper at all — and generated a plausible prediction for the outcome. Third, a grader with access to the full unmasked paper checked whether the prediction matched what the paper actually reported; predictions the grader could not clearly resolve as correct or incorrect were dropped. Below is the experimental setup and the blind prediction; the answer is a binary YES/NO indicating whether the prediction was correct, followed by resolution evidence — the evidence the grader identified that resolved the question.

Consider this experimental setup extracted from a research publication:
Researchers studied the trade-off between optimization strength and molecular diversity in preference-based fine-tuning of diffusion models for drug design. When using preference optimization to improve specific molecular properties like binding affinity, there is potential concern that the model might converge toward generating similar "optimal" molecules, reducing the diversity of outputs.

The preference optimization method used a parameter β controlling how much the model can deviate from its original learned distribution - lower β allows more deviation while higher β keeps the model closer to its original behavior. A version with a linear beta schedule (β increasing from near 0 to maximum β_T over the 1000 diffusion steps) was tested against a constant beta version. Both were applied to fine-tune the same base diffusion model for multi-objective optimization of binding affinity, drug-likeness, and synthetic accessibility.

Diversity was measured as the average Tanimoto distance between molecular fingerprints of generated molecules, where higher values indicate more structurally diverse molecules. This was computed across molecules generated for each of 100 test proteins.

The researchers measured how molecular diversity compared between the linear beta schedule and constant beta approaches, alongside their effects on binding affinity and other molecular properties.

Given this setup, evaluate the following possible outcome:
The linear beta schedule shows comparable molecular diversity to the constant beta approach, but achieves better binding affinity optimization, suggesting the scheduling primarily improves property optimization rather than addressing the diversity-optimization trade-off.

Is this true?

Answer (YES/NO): YES